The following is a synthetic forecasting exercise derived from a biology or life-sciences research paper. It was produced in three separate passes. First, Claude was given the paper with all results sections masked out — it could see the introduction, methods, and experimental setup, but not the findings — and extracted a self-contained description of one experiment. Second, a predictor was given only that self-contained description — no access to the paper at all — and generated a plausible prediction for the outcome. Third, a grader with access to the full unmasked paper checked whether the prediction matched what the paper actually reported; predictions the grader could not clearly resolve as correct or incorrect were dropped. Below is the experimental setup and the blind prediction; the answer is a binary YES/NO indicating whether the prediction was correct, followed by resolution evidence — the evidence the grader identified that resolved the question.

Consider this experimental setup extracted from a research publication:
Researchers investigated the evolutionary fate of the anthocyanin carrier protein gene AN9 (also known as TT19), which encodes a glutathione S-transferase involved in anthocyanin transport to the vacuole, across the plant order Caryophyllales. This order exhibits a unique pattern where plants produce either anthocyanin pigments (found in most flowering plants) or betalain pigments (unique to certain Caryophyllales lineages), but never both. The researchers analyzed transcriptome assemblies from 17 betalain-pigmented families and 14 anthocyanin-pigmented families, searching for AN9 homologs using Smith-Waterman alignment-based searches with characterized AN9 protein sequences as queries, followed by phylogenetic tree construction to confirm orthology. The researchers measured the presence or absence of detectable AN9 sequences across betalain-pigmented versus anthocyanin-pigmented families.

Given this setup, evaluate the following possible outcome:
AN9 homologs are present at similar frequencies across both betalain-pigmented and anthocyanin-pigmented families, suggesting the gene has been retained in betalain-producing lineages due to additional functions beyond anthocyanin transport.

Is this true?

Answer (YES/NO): NO